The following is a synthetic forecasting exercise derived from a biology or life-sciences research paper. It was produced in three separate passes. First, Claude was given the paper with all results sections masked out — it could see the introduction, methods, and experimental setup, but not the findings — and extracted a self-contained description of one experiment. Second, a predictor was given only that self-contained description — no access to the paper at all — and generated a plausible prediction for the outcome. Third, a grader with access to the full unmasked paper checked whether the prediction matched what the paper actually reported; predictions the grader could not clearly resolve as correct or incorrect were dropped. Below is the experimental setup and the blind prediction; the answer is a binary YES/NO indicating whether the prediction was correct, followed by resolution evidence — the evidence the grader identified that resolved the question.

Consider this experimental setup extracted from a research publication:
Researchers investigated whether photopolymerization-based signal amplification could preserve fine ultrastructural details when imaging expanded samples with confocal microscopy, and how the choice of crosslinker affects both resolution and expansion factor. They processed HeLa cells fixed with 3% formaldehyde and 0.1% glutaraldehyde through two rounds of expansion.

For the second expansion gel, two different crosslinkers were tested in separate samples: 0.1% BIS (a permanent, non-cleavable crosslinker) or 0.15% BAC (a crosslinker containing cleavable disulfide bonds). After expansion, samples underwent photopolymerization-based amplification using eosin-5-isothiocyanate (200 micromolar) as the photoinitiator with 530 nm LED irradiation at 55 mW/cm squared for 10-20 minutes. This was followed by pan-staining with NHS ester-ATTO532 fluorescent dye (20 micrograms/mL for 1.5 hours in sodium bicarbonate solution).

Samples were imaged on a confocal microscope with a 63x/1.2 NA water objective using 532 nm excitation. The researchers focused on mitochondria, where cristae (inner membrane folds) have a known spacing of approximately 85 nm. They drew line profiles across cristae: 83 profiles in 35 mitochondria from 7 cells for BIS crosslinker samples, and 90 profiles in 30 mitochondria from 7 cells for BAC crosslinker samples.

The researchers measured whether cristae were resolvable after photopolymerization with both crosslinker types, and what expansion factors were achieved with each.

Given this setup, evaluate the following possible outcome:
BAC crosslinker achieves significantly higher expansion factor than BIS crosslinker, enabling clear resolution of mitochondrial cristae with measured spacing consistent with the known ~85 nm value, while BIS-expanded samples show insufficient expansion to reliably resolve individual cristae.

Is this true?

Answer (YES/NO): NO